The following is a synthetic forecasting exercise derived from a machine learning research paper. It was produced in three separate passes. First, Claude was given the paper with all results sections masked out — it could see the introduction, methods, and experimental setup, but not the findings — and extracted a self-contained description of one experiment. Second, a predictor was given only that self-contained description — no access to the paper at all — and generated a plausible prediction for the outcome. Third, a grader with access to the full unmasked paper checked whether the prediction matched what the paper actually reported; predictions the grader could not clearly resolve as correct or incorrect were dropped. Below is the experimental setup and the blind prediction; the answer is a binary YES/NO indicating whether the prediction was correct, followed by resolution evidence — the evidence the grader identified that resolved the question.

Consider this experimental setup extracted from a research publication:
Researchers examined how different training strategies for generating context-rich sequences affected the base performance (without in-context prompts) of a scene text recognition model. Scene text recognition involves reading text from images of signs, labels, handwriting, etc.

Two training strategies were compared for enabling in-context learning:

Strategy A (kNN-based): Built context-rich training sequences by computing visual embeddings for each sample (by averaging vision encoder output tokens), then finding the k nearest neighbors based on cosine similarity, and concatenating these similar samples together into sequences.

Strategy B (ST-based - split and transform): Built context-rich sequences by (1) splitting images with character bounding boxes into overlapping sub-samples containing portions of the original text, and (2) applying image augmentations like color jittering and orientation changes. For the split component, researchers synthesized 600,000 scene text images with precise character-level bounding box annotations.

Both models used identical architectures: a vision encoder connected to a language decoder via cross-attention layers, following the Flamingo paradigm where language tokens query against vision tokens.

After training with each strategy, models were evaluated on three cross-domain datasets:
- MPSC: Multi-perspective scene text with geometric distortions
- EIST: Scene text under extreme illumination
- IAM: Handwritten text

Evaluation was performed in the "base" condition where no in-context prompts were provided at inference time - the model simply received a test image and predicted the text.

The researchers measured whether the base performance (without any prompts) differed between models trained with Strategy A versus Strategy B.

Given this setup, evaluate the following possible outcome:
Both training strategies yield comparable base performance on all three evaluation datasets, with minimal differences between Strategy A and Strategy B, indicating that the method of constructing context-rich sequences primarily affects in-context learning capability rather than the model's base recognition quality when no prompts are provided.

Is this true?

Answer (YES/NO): YES